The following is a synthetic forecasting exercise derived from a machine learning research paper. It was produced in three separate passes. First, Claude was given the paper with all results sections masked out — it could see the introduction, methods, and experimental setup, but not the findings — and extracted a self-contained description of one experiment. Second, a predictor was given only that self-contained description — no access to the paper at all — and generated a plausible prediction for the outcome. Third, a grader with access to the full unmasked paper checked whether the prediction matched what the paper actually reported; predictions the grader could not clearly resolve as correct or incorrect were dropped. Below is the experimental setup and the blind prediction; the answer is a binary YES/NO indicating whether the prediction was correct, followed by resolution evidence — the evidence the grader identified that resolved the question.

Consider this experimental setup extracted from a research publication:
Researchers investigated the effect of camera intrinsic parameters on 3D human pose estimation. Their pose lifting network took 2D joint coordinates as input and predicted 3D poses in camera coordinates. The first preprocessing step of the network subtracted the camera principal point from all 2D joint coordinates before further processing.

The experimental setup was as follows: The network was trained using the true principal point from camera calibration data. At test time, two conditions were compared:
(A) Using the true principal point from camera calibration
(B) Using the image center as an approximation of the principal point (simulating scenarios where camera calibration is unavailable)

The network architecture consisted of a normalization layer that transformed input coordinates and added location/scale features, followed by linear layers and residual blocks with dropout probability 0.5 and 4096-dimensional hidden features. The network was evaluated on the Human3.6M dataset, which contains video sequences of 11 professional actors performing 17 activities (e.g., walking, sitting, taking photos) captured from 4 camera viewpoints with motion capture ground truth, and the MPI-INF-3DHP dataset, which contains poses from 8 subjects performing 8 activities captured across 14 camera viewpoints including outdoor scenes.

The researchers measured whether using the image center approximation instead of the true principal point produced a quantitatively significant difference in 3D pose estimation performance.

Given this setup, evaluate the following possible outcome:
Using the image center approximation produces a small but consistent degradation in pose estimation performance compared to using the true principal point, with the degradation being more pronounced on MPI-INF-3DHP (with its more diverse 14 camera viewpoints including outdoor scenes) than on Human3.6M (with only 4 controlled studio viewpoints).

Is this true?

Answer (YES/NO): NO